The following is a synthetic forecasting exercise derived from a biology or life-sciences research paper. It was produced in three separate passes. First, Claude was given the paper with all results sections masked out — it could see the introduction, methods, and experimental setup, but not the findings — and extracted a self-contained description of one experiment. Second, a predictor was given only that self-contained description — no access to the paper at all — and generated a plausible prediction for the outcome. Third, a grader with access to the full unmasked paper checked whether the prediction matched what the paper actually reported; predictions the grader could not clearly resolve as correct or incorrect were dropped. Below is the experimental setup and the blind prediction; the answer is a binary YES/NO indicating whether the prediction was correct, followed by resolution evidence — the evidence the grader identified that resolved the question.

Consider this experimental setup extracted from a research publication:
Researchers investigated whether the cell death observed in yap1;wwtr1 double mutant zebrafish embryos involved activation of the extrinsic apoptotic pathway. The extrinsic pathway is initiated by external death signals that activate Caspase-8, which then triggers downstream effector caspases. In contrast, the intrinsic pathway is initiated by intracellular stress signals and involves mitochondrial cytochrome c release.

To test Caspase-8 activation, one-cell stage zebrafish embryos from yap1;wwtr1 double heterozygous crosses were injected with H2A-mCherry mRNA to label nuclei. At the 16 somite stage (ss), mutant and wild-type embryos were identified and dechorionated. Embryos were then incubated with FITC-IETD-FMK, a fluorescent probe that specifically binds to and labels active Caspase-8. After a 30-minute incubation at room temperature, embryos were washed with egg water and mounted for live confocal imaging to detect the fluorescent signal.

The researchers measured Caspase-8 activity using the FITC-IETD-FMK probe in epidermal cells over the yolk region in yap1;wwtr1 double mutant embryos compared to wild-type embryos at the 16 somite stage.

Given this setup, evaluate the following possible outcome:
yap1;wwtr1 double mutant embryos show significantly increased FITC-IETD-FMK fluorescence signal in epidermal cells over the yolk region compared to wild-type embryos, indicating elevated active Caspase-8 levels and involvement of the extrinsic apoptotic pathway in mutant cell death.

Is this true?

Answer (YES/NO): YES